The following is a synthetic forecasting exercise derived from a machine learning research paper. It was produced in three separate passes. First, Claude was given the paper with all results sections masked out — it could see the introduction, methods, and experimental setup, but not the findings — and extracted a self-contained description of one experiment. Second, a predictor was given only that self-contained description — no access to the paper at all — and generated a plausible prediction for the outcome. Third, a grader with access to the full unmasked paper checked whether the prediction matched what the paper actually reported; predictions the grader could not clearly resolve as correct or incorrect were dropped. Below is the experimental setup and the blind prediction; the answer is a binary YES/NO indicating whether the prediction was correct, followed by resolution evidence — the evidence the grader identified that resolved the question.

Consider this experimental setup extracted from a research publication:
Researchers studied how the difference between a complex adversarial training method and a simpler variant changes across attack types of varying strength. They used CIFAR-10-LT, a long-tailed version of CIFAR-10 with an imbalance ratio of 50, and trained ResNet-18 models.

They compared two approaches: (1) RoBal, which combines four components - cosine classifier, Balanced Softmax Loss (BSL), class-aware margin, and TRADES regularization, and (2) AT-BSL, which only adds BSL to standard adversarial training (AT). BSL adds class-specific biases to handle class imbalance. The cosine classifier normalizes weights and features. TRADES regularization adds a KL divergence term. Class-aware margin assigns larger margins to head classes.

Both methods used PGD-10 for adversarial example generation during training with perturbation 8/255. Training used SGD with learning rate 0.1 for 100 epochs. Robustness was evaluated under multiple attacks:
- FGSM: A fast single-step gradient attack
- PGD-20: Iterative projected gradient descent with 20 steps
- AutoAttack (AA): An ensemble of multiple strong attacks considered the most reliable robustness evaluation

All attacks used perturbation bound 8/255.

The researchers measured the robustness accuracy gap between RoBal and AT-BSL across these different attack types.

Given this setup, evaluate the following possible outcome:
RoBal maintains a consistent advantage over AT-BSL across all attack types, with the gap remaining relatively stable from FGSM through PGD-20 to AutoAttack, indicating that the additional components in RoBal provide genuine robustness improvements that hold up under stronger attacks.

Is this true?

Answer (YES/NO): NO